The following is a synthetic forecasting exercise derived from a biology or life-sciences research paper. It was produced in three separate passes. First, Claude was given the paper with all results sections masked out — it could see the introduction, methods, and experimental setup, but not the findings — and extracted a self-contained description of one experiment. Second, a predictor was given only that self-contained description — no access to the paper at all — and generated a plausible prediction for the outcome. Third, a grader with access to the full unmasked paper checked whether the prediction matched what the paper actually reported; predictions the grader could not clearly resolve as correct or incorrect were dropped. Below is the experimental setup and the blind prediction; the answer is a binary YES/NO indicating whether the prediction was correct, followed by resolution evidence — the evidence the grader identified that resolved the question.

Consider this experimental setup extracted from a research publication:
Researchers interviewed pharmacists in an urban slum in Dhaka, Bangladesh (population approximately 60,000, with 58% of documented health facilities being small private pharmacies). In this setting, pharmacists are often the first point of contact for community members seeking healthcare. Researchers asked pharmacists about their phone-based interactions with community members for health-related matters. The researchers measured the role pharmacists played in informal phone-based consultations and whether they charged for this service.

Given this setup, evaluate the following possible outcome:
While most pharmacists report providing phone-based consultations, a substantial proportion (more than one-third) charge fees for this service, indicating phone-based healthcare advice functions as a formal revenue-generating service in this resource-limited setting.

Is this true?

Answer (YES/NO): NO